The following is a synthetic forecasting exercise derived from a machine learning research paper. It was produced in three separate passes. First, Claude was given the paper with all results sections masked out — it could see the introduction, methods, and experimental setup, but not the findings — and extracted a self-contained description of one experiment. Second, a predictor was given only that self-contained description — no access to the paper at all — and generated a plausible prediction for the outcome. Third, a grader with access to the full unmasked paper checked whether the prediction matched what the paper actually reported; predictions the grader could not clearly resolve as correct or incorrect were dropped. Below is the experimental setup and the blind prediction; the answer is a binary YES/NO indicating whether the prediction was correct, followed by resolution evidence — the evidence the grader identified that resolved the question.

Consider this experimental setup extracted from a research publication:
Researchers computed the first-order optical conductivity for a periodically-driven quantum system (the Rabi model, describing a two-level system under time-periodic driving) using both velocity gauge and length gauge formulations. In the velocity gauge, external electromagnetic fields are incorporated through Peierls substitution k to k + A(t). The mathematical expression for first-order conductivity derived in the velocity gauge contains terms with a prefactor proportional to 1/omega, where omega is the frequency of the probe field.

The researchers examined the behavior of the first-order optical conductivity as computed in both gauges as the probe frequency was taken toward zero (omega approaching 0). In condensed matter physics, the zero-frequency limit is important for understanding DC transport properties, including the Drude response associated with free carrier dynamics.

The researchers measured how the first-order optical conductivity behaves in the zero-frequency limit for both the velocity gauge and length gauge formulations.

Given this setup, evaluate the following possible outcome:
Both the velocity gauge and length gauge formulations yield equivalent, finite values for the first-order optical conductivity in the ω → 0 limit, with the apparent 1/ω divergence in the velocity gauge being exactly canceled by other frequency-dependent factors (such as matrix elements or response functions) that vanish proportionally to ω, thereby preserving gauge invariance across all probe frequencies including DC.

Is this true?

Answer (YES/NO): NO